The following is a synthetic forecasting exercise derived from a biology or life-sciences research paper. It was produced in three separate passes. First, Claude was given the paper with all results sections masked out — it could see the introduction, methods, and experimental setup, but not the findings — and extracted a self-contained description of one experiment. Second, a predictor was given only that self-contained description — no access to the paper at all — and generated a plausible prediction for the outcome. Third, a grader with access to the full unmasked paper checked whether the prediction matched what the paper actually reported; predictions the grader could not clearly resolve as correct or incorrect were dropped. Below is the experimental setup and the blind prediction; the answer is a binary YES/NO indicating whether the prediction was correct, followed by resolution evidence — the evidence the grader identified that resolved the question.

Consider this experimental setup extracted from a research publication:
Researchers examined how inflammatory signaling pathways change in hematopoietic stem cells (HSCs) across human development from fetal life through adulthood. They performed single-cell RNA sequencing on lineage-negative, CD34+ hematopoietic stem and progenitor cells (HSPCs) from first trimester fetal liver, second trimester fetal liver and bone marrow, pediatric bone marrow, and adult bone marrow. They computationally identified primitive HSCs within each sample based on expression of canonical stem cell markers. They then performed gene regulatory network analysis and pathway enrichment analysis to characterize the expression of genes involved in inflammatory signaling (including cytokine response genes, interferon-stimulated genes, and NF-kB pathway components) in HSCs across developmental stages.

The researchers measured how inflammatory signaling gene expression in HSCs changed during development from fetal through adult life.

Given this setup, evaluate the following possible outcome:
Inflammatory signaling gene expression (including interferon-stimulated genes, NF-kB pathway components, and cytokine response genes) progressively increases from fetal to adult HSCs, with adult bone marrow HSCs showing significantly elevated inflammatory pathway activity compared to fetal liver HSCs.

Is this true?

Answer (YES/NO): YES